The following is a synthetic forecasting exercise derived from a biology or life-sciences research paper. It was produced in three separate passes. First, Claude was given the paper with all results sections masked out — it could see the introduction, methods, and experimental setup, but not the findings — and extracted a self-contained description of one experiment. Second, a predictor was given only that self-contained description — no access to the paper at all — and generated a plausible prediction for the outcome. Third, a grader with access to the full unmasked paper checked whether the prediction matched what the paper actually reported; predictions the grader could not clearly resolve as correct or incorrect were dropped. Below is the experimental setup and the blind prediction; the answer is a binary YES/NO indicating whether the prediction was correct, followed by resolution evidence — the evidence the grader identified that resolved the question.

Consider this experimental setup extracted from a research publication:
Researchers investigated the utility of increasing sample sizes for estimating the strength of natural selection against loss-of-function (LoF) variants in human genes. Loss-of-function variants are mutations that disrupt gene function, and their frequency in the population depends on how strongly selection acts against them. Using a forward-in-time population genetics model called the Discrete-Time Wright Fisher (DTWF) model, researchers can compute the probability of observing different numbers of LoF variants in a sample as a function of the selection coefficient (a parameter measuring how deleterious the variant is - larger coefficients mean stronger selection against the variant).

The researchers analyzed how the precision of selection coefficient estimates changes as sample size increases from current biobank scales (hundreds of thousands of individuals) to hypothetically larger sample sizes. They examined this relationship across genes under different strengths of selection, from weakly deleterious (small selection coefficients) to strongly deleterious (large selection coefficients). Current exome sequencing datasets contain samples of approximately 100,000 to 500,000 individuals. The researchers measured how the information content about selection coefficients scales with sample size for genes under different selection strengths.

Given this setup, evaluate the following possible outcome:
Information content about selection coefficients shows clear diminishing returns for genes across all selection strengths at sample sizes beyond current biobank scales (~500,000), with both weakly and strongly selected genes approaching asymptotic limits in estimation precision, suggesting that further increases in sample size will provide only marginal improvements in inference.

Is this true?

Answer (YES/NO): NO